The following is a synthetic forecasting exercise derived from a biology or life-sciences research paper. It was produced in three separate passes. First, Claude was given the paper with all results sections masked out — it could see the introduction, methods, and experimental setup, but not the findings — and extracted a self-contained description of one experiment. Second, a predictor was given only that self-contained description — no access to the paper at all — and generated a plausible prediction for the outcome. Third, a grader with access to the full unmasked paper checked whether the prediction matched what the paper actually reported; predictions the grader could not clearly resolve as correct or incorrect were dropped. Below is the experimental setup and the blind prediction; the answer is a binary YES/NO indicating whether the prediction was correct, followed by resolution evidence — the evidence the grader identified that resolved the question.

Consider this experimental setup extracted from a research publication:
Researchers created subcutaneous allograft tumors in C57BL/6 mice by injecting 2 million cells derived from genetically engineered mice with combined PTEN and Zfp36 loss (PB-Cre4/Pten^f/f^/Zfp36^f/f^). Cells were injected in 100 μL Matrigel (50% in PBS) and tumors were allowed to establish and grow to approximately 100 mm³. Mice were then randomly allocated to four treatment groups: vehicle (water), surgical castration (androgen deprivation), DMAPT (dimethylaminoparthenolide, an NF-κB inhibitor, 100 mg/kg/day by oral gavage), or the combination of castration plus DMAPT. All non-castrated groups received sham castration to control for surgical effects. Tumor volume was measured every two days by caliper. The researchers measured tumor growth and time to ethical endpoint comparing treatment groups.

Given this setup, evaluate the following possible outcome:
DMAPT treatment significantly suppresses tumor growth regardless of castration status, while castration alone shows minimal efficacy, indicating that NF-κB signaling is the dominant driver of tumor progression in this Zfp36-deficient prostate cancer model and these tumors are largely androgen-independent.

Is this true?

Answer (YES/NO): YES